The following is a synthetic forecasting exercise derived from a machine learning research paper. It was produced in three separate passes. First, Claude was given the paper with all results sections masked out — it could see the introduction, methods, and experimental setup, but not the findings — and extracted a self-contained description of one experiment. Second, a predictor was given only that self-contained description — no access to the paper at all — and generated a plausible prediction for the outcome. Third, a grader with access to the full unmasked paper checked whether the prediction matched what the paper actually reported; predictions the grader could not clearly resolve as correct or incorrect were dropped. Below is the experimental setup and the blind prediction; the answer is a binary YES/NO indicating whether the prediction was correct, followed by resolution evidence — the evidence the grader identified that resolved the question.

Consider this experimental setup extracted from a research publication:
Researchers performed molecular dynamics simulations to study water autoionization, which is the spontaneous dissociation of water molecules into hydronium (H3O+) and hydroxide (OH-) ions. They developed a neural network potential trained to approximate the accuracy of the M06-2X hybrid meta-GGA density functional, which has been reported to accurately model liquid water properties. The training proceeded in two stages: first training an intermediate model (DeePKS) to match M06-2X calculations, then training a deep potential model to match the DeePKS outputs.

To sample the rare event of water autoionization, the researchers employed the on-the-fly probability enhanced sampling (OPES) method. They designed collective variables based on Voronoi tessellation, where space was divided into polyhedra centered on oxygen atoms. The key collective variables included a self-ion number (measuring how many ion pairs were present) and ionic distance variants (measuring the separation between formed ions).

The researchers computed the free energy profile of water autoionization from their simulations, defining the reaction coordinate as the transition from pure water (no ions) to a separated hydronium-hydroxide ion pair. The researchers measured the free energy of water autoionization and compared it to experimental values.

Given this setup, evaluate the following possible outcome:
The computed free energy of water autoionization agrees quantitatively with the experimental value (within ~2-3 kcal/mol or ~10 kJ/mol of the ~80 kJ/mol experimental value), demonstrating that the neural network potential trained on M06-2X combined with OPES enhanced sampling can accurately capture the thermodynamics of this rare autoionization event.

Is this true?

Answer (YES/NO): YES